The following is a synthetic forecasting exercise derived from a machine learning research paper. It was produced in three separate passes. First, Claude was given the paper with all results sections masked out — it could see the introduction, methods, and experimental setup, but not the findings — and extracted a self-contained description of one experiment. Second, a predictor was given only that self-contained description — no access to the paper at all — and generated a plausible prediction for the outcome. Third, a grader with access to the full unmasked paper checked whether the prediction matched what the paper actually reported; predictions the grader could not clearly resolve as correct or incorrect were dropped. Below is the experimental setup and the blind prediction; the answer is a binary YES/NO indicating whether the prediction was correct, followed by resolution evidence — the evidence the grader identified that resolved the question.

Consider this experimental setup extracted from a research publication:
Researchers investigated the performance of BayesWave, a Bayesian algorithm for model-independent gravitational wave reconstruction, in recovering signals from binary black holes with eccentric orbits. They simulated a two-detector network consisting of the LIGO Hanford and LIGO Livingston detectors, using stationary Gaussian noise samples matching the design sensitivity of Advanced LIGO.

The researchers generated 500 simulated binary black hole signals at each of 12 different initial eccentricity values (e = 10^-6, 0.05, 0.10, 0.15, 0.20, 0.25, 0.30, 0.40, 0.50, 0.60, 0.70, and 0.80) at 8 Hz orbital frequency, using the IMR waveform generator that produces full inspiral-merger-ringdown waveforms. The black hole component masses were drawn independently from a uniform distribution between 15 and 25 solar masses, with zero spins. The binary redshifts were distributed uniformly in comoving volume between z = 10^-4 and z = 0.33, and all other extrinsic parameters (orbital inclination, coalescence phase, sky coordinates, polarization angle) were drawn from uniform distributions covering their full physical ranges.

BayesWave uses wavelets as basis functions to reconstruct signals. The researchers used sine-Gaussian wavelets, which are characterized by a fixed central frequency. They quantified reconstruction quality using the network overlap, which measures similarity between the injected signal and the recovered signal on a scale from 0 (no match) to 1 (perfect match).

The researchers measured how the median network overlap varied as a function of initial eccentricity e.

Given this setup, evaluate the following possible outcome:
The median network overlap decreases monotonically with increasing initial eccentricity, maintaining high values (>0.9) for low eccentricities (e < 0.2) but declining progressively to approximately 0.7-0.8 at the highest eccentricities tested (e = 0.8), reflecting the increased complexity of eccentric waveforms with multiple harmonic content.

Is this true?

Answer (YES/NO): NO